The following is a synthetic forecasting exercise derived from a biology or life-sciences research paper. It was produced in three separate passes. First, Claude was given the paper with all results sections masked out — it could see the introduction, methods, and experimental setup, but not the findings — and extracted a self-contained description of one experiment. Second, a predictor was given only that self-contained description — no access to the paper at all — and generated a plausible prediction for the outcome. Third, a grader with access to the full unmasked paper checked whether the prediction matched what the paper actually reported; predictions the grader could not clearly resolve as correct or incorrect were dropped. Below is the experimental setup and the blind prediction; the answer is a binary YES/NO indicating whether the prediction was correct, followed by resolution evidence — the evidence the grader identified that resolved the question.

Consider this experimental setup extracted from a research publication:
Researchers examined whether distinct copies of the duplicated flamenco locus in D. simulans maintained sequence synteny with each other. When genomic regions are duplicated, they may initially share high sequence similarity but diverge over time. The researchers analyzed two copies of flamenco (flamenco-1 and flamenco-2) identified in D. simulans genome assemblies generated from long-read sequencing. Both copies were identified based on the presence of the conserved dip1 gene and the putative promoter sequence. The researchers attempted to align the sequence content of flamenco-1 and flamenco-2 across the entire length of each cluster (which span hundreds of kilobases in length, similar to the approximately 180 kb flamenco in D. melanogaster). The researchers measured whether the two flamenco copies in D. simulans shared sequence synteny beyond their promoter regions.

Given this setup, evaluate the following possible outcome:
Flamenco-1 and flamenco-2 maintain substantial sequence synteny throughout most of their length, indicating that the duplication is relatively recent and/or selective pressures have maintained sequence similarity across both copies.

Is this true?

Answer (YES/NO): NO